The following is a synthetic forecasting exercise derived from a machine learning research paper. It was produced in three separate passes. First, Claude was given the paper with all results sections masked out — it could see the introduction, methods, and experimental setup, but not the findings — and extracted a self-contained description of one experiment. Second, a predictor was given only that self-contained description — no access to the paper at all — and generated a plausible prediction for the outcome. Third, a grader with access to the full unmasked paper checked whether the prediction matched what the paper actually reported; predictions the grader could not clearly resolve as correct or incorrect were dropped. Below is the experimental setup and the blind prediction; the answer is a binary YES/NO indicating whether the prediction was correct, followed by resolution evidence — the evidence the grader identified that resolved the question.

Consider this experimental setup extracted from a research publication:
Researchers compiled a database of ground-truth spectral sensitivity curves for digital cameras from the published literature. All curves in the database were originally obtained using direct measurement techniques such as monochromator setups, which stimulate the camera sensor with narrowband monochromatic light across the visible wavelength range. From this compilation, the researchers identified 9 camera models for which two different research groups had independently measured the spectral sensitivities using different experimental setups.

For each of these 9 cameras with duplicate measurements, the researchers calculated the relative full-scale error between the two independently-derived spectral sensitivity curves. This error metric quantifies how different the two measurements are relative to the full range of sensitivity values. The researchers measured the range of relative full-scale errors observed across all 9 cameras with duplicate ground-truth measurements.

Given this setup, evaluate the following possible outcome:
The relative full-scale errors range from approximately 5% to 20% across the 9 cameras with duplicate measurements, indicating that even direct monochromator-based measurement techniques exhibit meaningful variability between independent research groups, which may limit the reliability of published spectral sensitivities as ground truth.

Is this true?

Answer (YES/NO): NO